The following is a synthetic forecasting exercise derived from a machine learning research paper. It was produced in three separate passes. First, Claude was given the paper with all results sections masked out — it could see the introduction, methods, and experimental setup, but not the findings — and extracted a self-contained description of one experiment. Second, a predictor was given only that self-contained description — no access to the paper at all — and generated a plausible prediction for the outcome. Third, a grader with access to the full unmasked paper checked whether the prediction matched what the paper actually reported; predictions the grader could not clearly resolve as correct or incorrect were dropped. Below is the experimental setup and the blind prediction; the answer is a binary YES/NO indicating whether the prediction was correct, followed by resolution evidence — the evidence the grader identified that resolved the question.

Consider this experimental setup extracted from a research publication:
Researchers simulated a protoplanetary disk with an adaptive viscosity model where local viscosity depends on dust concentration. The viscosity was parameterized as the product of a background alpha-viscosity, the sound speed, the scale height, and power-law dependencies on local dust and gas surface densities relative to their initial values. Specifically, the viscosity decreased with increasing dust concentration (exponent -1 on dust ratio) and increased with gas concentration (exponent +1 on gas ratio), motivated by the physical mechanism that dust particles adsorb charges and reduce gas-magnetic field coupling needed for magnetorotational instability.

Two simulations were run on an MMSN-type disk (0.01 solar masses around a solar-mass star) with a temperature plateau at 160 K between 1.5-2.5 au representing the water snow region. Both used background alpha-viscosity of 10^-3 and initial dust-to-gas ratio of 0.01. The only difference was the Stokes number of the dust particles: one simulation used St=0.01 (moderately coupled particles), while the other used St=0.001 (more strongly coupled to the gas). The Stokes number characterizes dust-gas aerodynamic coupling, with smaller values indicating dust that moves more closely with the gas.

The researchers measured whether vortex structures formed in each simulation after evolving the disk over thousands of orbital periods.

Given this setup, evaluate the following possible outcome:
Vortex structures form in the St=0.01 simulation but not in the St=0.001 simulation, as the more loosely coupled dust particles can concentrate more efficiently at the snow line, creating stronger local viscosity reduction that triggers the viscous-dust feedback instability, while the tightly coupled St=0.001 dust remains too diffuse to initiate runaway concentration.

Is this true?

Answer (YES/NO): YES